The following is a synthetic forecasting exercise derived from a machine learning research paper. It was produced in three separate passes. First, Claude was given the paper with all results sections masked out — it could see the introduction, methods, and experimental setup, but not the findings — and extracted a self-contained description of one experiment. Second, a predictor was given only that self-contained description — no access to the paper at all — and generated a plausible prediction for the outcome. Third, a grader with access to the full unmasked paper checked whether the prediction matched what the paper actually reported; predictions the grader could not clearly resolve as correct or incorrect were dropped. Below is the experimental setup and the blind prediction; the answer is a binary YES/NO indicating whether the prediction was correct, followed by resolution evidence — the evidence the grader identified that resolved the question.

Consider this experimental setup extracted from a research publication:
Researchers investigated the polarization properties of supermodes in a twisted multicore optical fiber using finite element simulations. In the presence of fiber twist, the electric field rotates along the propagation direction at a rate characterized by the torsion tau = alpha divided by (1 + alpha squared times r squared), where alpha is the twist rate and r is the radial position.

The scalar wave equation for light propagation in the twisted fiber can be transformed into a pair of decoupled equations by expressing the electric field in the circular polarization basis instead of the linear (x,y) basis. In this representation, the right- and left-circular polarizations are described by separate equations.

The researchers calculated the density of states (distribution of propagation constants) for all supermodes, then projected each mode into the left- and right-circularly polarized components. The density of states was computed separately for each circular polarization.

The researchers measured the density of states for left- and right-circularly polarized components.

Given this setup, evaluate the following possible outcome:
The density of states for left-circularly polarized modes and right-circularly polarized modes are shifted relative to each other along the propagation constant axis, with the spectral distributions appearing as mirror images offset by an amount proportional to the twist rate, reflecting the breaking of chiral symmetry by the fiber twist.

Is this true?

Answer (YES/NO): NO